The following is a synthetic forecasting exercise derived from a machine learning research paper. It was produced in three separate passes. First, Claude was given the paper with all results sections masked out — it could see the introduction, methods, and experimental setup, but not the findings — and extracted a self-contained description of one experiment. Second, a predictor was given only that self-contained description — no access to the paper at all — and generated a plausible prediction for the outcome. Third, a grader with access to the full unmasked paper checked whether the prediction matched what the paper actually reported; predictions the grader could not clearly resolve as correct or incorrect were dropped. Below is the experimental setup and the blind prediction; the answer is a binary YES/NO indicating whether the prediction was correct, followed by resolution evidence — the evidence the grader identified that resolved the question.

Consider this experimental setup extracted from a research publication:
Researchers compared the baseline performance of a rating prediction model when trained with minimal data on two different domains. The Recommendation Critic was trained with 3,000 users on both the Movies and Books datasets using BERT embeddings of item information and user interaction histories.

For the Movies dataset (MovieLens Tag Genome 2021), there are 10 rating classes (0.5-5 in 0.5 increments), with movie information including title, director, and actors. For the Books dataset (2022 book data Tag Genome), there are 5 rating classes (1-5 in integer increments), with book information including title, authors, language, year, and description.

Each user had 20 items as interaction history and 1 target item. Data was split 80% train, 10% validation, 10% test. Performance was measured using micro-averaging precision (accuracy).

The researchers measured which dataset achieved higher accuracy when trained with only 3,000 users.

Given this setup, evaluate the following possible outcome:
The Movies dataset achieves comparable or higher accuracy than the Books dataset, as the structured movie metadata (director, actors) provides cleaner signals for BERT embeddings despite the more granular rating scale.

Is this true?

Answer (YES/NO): NO